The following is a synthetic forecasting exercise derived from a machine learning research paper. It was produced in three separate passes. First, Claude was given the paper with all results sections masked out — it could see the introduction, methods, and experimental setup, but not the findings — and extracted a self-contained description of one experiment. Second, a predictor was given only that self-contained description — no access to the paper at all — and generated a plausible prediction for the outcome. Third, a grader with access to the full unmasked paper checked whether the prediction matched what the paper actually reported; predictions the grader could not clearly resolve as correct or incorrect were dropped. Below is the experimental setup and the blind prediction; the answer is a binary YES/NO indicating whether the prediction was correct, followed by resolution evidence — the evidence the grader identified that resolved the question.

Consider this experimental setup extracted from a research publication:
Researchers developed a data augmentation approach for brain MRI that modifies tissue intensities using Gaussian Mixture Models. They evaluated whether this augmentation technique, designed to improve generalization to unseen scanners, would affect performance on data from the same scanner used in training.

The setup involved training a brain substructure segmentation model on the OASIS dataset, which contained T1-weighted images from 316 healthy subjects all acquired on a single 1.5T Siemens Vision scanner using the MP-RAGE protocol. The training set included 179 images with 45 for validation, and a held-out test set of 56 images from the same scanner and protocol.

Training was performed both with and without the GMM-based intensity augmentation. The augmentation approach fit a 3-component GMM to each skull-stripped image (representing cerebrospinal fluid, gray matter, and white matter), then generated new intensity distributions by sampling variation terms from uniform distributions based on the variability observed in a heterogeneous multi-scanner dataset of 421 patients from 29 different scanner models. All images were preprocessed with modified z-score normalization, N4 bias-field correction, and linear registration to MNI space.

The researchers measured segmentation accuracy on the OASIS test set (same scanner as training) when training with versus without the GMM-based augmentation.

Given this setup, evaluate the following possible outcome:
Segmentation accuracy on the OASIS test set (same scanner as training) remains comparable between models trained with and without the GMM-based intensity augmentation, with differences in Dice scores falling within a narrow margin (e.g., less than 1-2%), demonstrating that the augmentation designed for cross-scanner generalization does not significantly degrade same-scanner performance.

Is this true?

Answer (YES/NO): YES